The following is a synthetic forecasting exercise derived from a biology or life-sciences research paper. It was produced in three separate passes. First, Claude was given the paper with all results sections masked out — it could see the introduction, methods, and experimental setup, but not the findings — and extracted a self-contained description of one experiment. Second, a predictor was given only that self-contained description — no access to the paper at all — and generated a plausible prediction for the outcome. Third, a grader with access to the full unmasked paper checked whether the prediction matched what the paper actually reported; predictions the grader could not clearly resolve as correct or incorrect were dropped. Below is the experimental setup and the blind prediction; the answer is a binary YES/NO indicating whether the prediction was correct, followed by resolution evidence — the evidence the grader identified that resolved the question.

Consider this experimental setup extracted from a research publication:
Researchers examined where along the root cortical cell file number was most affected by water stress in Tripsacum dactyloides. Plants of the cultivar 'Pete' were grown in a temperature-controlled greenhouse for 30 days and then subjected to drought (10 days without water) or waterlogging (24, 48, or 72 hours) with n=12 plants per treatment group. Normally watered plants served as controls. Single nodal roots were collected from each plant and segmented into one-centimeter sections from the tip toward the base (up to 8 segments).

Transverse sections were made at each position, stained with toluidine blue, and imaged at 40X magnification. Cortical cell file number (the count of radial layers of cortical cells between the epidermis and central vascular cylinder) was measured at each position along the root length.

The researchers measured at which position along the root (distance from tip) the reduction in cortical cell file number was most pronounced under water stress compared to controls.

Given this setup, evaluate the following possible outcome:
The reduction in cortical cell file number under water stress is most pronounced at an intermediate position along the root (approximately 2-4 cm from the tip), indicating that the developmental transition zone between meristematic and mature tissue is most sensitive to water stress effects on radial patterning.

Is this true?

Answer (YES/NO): NO